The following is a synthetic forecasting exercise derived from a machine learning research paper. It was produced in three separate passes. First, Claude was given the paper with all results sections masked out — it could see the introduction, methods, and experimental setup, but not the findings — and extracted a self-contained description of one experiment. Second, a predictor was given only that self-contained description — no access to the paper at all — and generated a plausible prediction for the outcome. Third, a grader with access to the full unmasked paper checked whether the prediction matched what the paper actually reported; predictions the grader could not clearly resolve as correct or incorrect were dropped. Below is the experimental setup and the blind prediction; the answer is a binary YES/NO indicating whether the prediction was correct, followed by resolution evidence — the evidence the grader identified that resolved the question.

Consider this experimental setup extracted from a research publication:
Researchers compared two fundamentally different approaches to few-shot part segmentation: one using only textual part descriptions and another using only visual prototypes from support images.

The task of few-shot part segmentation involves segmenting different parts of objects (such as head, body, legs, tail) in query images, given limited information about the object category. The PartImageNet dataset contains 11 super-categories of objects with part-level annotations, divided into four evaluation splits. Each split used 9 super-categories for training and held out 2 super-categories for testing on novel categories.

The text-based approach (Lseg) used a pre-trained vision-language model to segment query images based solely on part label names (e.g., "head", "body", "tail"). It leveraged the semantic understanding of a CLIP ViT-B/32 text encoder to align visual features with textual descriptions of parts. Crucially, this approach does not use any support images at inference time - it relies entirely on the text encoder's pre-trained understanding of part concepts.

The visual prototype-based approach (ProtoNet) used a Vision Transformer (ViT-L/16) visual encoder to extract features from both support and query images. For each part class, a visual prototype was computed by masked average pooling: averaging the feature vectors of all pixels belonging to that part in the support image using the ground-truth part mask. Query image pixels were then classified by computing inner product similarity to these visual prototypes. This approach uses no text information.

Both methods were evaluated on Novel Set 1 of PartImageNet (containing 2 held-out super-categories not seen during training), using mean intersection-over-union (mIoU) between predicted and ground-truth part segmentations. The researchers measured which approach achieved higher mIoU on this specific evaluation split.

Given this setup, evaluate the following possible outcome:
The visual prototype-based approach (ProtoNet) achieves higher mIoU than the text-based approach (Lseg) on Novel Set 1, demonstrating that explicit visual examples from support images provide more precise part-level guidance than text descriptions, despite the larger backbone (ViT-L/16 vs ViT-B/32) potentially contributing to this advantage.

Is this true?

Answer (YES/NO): YES